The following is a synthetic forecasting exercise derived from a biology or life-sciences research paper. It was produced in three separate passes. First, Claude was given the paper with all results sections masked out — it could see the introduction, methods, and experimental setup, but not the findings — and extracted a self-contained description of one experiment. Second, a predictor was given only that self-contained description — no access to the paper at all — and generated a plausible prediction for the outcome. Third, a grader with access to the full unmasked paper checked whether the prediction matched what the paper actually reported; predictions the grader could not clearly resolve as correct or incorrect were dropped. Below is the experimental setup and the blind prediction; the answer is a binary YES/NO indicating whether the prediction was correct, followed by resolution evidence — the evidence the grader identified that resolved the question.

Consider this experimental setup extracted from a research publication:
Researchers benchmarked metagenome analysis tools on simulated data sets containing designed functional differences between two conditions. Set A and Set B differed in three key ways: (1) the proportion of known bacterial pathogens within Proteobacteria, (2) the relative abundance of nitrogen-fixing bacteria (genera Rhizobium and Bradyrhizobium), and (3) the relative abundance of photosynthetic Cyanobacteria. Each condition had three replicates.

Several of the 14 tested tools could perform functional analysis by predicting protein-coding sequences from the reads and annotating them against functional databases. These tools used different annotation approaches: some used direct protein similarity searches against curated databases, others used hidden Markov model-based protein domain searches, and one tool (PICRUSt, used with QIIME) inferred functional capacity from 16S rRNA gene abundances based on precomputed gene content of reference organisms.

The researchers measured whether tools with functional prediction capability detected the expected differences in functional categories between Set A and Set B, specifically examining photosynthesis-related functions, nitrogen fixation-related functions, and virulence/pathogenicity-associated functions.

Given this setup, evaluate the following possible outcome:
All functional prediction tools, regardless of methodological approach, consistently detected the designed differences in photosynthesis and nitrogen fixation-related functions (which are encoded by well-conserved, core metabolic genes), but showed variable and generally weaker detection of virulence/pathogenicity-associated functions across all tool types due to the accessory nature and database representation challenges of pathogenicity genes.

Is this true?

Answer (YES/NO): NO